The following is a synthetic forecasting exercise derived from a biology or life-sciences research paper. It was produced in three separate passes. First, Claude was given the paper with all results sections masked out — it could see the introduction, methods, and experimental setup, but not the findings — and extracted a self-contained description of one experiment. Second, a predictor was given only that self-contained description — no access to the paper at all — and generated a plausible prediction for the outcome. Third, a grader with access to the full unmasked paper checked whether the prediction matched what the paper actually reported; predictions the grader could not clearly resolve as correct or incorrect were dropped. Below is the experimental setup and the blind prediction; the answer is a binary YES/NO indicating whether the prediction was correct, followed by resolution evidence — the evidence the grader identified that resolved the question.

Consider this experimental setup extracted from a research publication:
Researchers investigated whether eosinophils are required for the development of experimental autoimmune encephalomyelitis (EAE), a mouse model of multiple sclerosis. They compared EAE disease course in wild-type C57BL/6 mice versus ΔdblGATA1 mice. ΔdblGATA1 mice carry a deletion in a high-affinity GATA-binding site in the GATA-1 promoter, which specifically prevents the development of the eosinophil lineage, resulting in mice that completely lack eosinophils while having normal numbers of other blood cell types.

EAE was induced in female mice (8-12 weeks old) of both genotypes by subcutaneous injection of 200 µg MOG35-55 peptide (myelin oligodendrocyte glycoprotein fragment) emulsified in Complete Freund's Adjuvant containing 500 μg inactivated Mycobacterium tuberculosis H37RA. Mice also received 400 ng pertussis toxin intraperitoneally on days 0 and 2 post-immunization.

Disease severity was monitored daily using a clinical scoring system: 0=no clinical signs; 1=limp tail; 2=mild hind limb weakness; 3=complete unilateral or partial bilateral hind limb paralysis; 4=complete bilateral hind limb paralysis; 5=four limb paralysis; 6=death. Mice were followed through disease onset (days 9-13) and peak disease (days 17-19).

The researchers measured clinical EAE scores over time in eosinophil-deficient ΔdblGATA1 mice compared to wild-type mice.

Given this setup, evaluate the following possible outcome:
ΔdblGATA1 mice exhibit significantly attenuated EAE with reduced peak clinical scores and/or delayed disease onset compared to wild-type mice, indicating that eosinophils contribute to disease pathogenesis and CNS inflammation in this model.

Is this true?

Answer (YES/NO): NO